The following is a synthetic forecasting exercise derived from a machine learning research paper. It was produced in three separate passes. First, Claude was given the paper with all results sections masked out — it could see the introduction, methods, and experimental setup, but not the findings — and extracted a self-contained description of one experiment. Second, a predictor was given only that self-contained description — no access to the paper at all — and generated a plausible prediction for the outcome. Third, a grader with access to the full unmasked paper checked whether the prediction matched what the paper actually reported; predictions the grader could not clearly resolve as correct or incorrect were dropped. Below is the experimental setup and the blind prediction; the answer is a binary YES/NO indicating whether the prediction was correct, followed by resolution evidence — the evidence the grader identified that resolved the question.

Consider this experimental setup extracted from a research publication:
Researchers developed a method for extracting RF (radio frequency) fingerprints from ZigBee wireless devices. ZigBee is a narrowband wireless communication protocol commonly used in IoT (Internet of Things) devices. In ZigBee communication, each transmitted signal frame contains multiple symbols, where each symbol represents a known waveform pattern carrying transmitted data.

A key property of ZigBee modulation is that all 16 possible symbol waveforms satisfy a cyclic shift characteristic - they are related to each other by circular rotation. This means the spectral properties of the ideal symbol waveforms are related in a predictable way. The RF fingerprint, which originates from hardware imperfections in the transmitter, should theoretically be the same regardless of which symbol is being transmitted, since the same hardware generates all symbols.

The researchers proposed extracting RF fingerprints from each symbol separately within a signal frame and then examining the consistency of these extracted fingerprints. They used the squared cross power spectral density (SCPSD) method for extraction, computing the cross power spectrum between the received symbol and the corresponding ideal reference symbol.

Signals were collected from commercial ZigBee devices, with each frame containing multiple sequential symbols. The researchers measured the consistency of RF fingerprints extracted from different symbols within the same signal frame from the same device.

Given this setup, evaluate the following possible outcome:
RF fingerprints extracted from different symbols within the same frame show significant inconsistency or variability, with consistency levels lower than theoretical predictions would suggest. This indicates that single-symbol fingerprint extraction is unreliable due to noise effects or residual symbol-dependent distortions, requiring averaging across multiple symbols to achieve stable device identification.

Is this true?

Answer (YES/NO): NO